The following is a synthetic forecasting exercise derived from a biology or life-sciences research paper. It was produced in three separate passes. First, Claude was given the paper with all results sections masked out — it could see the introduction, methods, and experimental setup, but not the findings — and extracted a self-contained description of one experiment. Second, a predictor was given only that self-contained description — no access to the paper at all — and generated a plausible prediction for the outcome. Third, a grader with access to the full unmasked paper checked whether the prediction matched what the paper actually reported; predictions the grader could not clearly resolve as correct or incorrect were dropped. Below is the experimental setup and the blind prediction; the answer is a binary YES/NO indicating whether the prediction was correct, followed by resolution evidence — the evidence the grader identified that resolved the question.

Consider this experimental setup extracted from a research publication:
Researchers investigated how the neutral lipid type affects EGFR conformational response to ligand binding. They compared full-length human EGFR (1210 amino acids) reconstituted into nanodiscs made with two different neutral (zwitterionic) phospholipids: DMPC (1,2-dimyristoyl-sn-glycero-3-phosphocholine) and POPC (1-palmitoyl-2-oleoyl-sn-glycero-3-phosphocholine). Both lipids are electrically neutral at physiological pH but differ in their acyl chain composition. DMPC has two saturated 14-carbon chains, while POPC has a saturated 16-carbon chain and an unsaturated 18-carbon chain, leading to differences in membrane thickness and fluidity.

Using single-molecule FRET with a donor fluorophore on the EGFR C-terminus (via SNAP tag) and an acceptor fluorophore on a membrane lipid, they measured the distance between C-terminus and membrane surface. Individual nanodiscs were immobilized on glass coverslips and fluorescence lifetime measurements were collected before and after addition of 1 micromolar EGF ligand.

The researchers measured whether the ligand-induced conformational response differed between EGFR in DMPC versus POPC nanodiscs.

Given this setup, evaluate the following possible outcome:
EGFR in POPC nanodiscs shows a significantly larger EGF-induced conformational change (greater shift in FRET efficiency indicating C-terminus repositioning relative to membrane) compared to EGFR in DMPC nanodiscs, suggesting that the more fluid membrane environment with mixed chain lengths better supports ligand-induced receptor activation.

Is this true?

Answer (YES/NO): NO